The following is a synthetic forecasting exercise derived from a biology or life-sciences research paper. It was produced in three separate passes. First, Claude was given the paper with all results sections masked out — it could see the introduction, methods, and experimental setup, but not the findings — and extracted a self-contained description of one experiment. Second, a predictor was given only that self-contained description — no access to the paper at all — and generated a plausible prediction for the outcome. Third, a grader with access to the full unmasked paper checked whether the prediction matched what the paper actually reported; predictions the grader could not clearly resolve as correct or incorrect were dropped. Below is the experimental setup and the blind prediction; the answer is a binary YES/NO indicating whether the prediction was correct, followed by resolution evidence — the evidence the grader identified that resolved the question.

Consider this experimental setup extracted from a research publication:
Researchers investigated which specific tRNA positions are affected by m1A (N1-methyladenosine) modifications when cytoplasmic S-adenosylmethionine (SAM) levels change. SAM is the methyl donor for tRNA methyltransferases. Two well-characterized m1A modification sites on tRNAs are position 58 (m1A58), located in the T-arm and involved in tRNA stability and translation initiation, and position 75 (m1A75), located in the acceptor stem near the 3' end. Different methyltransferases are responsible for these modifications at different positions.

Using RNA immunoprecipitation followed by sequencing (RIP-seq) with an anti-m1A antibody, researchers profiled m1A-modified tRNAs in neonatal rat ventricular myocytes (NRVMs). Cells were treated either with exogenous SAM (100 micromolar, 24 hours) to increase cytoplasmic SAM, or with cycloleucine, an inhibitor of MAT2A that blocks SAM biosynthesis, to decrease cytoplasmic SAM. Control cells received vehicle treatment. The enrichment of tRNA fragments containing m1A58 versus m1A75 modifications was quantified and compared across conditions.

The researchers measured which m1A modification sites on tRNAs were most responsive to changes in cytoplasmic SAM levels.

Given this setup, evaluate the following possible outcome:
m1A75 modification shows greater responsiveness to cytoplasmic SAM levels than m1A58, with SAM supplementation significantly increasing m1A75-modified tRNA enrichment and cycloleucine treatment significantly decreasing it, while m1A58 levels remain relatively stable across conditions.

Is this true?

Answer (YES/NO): NO